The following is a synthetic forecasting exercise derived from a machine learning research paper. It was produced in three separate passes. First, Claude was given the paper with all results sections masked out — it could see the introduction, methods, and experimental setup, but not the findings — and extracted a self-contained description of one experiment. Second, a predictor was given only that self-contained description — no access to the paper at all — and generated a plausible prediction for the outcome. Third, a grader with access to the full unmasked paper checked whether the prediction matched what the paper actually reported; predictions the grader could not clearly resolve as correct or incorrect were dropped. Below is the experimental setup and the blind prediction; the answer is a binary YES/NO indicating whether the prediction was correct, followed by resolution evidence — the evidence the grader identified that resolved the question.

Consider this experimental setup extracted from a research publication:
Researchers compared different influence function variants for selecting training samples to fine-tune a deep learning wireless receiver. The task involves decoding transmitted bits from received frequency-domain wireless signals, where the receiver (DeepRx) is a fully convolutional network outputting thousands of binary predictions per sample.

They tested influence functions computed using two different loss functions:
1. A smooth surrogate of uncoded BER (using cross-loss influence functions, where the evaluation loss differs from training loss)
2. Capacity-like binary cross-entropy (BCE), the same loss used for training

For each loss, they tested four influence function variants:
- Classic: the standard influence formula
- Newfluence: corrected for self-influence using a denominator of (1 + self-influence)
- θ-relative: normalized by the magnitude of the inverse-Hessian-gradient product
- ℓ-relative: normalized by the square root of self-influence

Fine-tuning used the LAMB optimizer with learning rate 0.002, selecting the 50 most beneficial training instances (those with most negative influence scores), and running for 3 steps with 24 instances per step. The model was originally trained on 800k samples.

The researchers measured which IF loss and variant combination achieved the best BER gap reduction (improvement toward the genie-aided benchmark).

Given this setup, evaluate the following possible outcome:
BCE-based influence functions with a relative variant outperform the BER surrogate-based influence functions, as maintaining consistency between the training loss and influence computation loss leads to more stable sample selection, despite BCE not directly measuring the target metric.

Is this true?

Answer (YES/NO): YES